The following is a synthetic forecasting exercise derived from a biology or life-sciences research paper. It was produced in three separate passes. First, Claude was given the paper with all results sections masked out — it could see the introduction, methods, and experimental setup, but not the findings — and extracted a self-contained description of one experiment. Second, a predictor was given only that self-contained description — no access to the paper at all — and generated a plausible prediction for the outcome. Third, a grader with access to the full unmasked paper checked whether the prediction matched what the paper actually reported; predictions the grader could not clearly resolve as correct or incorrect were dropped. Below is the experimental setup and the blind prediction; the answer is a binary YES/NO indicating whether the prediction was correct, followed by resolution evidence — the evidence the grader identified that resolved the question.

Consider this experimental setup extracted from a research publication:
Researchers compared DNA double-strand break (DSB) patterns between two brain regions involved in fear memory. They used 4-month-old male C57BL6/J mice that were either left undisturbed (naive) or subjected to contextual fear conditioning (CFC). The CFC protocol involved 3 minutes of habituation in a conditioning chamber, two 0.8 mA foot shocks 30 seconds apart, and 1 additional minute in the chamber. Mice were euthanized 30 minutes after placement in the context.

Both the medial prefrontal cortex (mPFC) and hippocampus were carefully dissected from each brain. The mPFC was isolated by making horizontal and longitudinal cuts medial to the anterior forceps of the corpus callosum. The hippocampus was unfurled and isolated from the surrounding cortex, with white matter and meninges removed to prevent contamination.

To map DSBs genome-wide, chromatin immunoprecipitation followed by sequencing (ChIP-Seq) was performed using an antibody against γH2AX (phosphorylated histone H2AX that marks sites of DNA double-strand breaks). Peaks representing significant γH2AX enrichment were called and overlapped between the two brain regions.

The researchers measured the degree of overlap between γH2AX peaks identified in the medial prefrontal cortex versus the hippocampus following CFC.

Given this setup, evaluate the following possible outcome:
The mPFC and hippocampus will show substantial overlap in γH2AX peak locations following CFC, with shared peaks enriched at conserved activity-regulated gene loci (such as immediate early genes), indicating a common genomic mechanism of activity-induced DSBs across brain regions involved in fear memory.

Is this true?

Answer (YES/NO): YES